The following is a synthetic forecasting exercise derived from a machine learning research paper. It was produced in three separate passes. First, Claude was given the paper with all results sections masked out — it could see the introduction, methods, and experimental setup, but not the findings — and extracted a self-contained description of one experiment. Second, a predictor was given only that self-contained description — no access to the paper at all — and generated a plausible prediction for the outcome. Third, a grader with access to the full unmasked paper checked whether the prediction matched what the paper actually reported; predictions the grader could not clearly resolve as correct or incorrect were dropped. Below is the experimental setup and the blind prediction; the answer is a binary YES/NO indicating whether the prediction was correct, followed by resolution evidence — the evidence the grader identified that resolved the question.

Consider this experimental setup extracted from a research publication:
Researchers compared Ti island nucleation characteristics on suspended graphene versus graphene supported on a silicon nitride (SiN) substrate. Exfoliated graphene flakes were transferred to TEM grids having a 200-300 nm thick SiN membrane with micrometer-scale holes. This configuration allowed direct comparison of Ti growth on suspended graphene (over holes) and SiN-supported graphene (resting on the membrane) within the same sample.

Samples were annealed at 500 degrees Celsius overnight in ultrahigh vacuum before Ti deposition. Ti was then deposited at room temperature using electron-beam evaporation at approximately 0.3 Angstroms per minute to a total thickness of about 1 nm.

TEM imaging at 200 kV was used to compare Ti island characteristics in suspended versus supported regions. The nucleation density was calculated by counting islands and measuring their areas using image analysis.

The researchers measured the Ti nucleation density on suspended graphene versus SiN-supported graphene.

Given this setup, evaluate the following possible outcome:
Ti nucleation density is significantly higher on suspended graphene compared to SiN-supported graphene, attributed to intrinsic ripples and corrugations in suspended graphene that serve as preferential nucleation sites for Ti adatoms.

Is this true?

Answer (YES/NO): NO